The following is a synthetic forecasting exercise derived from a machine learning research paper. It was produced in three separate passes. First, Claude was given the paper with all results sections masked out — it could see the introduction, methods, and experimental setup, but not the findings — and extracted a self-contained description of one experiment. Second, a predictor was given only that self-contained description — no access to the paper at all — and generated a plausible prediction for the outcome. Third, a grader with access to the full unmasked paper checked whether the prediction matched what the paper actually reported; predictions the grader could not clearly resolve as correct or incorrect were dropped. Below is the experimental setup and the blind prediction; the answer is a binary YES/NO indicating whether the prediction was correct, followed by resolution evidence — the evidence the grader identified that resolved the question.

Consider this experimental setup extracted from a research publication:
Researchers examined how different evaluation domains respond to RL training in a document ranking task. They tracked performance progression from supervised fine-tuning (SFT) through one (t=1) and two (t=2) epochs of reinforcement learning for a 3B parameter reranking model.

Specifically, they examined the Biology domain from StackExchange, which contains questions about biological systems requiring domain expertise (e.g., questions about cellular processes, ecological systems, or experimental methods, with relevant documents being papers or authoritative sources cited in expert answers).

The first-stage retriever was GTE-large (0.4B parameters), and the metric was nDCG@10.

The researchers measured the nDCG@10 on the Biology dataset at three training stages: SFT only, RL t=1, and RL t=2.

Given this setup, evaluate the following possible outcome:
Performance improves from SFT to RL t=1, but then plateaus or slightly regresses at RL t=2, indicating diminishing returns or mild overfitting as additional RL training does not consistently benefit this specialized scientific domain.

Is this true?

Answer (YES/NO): NO